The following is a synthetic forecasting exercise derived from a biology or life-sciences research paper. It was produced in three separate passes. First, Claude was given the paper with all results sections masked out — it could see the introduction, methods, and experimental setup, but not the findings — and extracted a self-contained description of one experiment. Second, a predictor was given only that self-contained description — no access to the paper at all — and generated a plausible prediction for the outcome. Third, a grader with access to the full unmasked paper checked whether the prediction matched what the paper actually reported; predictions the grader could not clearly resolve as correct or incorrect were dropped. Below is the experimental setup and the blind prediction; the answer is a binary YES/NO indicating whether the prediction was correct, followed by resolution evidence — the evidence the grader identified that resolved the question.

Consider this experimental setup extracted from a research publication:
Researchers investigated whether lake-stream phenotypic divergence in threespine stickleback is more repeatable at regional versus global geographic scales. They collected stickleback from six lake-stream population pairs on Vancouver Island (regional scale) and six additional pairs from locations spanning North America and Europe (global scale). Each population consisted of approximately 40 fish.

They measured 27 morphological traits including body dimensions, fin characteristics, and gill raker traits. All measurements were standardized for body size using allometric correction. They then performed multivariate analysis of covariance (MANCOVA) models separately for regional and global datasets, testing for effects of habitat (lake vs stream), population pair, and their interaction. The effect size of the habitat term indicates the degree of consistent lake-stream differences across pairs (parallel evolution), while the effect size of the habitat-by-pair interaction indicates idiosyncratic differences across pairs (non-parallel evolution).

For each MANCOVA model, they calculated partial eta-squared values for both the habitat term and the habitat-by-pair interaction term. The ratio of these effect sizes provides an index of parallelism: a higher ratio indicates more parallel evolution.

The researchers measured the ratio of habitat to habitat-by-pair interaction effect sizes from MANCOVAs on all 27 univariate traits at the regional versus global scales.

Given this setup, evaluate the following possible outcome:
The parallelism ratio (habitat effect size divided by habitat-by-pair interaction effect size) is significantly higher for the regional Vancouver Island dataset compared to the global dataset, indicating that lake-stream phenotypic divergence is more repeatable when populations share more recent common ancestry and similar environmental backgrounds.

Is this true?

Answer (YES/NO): YES